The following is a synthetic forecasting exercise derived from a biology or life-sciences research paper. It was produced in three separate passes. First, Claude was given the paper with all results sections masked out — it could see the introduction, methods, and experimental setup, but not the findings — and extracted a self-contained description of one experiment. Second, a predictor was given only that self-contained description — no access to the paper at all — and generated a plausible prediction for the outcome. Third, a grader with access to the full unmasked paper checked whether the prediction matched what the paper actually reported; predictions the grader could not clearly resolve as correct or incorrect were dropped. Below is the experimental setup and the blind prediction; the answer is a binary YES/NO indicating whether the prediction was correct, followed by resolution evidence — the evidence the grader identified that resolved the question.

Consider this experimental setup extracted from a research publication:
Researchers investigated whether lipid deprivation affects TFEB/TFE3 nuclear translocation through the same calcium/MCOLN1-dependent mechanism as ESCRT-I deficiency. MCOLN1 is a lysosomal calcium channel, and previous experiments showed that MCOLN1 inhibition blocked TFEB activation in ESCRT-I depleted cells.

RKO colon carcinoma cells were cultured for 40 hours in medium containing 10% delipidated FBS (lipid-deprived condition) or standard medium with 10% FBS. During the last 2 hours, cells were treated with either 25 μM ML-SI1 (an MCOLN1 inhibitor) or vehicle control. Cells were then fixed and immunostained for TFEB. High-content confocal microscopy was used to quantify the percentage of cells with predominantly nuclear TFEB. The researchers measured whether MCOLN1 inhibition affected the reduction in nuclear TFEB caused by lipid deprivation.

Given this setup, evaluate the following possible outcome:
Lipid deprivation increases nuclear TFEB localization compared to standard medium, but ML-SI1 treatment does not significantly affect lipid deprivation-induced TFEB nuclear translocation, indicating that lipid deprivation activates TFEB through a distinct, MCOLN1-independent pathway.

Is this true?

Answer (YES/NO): NO